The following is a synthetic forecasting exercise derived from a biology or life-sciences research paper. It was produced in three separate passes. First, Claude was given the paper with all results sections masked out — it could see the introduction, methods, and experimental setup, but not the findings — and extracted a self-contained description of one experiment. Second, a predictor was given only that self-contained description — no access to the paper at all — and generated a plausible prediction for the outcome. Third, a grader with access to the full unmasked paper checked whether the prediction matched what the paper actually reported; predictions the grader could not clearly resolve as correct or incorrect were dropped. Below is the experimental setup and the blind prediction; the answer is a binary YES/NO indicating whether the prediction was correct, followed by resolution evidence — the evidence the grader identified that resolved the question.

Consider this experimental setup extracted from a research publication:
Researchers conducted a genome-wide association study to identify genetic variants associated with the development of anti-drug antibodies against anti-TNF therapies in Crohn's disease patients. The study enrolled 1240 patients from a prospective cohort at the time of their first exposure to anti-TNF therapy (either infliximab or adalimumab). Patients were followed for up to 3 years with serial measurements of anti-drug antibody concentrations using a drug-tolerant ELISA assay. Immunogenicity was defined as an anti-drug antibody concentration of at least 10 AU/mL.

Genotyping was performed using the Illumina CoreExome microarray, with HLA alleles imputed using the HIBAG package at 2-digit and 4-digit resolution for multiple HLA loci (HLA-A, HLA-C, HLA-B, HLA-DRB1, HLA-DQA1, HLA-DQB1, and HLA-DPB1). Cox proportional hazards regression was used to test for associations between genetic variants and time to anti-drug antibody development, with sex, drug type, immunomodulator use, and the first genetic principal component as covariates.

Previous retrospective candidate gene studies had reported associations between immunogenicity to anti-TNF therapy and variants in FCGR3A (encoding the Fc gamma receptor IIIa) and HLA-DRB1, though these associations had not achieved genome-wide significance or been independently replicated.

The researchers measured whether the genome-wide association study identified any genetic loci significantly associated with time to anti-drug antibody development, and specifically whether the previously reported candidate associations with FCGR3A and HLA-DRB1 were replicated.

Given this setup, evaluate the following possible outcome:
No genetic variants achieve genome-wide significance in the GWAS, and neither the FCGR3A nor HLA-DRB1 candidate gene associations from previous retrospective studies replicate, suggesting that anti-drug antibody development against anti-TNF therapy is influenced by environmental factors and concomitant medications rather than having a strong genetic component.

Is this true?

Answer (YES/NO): NO